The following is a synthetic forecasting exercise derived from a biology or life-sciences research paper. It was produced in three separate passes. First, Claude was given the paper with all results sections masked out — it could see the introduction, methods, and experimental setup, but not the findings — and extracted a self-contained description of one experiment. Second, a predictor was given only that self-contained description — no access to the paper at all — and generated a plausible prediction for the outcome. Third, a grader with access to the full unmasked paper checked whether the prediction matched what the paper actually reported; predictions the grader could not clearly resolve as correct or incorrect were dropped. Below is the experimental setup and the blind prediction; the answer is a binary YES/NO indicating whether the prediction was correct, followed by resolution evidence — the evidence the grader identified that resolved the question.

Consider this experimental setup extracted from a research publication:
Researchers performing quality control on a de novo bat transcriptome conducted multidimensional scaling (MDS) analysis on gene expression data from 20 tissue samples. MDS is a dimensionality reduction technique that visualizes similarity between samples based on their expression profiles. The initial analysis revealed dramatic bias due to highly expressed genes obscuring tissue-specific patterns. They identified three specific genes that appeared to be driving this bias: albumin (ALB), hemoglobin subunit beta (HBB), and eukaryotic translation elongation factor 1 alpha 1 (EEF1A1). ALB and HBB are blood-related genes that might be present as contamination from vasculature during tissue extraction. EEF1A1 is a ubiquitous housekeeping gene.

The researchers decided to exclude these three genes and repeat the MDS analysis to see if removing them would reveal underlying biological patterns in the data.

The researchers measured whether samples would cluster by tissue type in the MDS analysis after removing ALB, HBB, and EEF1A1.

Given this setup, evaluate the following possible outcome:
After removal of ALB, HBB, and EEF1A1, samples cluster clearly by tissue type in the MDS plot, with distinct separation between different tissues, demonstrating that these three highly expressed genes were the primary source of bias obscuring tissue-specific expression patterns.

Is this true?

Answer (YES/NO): YES